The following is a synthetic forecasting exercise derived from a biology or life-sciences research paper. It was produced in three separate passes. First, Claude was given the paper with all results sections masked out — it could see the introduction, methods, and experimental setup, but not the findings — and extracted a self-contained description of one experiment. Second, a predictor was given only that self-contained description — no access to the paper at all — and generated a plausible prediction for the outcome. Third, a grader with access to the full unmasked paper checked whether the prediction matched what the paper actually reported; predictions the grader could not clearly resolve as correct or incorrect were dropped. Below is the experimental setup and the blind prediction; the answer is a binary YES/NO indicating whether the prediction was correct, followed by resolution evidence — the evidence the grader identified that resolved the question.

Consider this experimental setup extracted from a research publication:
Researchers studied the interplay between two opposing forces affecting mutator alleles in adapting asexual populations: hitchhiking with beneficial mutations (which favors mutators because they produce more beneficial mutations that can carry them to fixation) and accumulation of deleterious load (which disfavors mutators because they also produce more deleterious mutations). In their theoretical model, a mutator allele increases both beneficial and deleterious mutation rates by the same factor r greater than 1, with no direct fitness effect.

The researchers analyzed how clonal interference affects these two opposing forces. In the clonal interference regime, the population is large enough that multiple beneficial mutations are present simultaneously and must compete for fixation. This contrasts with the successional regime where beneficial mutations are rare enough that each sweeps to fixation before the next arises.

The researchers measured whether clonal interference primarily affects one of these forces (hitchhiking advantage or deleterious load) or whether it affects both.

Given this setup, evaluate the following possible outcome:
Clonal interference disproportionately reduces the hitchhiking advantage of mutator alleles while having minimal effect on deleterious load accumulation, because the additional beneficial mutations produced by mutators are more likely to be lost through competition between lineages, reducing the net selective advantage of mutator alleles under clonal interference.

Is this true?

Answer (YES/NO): NO